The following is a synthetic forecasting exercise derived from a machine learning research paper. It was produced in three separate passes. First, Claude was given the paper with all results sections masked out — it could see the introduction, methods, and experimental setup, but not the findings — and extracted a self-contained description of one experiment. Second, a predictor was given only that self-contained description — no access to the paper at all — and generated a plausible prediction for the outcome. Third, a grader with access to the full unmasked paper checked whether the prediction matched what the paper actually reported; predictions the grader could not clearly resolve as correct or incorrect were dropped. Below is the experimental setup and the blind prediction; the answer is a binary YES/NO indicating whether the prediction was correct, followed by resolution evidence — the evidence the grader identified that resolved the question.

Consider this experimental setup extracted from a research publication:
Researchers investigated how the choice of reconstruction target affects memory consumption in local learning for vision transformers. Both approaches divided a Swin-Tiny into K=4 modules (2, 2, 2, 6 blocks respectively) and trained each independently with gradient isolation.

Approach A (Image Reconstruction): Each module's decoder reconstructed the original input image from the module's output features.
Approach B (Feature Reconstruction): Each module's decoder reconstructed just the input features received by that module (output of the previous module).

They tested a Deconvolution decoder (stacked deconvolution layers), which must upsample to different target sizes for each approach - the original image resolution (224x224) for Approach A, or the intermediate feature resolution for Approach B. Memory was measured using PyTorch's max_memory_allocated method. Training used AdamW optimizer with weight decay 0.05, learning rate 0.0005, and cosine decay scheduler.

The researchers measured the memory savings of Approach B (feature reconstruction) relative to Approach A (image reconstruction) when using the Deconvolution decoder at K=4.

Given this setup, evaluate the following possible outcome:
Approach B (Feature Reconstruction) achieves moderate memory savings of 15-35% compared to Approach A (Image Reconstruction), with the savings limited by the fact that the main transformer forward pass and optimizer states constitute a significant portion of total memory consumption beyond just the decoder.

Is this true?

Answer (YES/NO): NO